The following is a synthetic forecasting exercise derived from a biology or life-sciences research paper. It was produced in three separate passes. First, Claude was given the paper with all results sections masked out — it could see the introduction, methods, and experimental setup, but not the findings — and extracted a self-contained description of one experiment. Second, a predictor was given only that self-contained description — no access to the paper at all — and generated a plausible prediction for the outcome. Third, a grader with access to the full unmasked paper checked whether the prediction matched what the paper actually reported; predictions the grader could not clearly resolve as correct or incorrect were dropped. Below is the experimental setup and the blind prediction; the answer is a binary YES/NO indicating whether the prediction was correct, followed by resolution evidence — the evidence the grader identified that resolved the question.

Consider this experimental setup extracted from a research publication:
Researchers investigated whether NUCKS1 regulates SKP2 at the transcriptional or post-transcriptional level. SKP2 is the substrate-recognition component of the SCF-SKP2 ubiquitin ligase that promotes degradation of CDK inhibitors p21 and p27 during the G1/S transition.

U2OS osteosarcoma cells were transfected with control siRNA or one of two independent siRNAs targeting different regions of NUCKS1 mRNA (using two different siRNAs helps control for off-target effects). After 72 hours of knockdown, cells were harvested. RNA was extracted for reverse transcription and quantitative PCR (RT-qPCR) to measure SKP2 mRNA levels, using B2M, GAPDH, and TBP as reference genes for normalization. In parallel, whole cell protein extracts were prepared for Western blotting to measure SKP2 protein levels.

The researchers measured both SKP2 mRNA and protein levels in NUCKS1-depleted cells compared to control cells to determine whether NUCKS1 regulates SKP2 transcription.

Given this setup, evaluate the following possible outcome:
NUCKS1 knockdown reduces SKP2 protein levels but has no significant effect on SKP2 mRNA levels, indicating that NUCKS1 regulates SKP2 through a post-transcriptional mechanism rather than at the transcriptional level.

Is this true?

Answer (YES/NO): NO